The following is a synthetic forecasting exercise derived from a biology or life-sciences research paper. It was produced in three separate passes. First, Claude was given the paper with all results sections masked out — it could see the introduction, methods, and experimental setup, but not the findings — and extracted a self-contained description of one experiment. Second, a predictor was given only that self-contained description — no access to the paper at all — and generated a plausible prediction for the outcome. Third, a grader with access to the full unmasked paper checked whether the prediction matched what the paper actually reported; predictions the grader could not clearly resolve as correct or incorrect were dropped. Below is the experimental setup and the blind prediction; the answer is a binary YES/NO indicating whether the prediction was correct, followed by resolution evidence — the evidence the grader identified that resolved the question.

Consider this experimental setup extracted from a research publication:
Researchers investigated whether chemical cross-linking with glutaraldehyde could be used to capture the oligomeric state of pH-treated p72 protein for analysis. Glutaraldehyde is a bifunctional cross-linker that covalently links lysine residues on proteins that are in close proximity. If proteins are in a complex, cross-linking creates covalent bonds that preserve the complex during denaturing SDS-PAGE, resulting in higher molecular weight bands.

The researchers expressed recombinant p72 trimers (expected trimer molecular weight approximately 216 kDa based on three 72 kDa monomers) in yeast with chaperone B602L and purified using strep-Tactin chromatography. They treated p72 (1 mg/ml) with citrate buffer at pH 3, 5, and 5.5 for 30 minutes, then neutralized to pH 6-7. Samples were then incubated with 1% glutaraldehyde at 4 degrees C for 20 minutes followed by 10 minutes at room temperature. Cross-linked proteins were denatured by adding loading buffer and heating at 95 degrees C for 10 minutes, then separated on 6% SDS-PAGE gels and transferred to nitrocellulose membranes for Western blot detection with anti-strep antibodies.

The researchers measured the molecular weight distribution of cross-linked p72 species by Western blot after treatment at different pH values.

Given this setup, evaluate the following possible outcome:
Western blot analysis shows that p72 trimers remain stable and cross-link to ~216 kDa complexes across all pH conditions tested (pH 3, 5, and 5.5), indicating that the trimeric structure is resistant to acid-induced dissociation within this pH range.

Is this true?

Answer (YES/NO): NO